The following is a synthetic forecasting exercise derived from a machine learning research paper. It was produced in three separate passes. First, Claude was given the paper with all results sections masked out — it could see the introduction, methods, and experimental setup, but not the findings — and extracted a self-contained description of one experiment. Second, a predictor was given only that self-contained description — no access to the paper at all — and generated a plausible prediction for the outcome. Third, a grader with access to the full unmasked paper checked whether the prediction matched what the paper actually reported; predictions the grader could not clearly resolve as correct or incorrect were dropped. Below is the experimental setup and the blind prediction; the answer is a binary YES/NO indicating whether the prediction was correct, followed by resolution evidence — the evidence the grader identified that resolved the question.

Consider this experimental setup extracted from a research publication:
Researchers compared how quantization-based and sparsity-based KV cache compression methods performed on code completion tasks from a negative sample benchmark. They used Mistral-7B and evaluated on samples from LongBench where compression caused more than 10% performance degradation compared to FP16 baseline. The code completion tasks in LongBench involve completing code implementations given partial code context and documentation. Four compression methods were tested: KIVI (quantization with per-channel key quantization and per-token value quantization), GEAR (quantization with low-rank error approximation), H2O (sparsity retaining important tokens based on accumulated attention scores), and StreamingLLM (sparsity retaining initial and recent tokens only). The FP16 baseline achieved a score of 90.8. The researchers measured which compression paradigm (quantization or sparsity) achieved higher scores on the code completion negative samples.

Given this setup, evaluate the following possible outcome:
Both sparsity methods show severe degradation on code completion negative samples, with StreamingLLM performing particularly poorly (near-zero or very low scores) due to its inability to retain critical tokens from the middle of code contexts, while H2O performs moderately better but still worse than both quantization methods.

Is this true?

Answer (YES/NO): NO